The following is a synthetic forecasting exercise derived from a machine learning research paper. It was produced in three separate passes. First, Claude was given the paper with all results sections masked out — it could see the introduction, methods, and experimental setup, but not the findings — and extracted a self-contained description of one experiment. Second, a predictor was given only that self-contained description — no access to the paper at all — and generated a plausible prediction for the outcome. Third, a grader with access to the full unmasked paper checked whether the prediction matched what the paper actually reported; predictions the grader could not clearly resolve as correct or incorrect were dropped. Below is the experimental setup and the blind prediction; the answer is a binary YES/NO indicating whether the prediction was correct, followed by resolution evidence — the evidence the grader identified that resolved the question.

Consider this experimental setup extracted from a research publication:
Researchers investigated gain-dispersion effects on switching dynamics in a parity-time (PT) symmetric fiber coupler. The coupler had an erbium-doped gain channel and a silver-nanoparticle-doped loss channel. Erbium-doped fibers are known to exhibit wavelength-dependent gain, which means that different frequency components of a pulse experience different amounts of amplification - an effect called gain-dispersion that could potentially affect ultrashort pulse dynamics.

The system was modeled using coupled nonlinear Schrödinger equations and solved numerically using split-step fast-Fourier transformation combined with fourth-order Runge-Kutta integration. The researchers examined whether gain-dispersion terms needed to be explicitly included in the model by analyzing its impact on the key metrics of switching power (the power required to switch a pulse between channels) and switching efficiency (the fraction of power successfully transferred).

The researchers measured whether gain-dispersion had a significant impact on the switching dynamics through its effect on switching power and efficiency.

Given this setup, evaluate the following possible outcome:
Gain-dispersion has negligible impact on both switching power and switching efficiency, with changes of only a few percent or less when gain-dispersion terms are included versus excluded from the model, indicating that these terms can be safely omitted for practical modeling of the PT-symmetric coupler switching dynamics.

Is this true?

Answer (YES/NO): YES